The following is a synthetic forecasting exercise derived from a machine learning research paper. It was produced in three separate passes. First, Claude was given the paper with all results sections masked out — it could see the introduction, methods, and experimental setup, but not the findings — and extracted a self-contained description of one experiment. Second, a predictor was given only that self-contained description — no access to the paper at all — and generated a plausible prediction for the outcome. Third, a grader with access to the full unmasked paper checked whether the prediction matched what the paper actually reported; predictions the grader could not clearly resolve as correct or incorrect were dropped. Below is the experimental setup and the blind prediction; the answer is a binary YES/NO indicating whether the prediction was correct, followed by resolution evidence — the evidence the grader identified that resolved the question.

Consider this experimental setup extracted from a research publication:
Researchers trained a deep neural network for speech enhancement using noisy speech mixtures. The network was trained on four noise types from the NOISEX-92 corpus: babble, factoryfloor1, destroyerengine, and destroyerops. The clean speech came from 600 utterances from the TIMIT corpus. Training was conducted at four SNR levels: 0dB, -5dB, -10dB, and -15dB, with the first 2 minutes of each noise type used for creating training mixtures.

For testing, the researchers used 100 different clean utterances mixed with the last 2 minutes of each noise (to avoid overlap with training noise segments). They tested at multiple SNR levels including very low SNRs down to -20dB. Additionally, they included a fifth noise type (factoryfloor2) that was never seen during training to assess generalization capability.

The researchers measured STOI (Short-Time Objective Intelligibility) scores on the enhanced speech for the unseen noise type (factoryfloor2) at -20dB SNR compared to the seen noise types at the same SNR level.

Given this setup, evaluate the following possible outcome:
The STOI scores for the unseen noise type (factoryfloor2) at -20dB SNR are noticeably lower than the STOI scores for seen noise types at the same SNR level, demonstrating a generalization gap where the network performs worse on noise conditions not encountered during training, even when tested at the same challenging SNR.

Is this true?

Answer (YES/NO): YES